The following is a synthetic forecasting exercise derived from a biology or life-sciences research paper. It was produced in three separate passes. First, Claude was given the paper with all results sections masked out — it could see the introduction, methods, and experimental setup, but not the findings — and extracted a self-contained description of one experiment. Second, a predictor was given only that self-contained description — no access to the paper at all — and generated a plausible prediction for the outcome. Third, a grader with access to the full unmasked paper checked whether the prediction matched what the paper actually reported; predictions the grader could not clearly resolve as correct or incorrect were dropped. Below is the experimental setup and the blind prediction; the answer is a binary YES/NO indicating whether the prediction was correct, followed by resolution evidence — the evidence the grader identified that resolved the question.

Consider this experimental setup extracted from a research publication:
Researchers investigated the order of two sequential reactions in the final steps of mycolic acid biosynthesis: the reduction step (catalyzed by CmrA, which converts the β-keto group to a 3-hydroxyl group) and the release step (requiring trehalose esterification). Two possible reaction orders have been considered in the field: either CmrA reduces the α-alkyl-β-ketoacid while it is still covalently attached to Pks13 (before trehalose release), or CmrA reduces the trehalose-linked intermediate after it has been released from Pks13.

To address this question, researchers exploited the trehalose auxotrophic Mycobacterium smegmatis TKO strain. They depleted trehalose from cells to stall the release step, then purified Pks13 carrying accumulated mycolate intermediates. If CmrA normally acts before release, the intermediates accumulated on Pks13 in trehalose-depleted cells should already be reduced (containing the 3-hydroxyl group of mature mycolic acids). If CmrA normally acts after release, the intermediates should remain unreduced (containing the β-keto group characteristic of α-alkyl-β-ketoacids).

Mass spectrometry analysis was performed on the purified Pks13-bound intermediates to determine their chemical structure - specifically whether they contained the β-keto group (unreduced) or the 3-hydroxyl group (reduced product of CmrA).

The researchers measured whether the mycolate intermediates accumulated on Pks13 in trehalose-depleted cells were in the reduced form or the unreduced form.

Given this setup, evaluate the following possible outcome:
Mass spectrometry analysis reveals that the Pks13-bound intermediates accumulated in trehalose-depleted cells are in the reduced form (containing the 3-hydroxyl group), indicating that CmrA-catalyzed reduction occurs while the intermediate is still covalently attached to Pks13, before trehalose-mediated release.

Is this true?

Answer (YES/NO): NO